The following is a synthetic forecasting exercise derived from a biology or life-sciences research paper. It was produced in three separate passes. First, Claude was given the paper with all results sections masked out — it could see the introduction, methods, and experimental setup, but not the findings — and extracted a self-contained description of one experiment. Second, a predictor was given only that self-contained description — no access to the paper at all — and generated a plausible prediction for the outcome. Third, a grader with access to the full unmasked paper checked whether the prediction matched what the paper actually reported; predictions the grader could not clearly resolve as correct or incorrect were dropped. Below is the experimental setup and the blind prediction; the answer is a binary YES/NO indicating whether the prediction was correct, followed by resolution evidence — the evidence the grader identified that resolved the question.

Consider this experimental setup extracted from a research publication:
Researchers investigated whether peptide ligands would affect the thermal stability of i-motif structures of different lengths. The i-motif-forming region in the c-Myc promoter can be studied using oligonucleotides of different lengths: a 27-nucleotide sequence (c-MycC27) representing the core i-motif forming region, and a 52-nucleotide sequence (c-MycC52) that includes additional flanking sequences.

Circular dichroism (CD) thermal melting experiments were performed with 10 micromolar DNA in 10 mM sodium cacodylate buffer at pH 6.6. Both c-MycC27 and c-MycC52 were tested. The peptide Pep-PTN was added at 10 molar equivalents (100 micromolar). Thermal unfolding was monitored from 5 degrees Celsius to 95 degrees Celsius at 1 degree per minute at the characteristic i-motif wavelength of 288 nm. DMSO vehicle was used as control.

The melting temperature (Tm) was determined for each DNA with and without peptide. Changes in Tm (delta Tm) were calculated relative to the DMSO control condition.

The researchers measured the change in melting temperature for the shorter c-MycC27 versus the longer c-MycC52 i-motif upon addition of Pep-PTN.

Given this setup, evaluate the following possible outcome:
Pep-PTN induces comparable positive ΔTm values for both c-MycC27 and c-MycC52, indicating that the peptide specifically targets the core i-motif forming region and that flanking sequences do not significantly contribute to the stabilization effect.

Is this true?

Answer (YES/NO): NO